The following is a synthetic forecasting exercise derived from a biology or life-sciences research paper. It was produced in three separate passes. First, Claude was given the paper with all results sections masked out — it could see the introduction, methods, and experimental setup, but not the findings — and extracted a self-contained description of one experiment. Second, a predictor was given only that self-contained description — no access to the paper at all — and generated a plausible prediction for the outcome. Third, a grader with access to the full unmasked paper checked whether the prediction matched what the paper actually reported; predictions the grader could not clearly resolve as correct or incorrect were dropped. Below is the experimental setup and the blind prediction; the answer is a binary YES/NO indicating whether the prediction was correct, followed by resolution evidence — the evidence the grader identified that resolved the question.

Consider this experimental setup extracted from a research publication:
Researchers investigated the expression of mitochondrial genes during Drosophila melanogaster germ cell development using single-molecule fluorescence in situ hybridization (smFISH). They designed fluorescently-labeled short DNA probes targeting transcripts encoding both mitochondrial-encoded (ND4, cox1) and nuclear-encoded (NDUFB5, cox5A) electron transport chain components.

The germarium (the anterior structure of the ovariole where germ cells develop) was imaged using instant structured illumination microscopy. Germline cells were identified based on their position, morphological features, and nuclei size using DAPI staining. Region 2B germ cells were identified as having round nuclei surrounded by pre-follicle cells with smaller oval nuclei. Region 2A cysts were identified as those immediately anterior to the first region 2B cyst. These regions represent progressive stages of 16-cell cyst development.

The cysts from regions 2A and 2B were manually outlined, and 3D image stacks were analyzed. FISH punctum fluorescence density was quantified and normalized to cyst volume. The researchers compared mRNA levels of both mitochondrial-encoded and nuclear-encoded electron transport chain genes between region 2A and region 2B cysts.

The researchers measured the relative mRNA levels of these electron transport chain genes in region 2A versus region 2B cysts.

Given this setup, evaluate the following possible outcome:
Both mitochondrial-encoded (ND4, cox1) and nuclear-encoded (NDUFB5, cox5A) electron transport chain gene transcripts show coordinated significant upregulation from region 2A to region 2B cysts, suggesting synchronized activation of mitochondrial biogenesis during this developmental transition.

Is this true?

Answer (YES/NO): YES